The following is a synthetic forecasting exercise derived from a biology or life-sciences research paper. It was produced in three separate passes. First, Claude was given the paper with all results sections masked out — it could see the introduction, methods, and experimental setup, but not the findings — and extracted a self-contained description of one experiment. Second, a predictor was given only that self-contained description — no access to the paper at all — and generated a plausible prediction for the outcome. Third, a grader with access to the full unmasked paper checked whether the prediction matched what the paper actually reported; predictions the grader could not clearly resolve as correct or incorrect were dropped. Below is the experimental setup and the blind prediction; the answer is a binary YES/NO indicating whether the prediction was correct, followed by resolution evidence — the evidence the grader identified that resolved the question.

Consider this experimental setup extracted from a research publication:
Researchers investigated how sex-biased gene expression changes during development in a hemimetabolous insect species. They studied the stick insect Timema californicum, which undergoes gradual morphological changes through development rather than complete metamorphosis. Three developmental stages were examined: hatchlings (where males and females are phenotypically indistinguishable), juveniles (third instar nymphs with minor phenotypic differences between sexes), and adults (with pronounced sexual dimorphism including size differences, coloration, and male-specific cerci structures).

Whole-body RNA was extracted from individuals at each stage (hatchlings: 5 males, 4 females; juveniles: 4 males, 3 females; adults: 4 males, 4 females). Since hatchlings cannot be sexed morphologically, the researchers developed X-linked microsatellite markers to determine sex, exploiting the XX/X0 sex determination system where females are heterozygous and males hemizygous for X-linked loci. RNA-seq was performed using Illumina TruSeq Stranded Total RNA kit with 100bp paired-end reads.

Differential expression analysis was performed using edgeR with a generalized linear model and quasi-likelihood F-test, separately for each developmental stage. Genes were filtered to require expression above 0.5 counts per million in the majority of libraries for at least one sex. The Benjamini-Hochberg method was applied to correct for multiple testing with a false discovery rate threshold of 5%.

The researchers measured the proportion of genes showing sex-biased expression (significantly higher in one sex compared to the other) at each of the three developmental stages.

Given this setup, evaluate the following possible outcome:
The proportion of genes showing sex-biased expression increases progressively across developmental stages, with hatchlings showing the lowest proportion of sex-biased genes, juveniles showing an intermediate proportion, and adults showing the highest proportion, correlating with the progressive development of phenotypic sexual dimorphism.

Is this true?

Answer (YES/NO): YES